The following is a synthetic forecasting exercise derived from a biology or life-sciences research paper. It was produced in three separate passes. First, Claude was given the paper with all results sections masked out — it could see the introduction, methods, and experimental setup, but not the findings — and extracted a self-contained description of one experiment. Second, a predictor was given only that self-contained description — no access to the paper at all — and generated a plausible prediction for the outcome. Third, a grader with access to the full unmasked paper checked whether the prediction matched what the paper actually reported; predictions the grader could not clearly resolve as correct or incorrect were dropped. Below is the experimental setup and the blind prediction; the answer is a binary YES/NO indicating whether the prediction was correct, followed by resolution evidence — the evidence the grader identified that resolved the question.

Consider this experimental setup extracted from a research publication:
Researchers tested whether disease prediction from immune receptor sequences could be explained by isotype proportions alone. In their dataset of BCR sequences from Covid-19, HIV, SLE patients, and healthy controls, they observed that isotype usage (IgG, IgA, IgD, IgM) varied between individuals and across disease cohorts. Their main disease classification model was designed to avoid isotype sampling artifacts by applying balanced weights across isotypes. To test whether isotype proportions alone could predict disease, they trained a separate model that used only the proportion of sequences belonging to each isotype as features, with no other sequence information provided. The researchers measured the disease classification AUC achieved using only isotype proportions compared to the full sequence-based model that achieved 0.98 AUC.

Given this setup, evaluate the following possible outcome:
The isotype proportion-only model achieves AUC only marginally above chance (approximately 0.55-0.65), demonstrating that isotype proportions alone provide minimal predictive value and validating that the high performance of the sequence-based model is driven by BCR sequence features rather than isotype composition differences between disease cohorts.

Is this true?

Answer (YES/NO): NO